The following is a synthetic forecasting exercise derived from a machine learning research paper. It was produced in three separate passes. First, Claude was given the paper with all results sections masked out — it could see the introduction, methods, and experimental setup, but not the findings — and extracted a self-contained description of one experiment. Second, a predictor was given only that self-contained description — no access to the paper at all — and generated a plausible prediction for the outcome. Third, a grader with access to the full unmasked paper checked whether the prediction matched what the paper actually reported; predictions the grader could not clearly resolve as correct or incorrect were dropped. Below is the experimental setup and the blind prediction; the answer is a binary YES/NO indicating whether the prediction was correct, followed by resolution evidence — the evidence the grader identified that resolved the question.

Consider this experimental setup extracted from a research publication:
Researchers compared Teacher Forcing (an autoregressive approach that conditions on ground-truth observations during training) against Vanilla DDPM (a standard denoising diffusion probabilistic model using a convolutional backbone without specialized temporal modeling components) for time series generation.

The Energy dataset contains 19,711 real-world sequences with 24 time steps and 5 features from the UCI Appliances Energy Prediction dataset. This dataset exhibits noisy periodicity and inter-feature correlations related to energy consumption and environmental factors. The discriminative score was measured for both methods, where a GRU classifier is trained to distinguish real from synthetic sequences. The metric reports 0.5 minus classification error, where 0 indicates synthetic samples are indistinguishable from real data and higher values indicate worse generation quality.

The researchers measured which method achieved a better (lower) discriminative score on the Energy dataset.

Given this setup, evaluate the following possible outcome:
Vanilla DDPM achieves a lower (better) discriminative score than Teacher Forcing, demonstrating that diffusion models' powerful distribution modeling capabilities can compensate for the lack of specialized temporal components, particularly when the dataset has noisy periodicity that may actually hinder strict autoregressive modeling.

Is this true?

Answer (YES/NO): YES